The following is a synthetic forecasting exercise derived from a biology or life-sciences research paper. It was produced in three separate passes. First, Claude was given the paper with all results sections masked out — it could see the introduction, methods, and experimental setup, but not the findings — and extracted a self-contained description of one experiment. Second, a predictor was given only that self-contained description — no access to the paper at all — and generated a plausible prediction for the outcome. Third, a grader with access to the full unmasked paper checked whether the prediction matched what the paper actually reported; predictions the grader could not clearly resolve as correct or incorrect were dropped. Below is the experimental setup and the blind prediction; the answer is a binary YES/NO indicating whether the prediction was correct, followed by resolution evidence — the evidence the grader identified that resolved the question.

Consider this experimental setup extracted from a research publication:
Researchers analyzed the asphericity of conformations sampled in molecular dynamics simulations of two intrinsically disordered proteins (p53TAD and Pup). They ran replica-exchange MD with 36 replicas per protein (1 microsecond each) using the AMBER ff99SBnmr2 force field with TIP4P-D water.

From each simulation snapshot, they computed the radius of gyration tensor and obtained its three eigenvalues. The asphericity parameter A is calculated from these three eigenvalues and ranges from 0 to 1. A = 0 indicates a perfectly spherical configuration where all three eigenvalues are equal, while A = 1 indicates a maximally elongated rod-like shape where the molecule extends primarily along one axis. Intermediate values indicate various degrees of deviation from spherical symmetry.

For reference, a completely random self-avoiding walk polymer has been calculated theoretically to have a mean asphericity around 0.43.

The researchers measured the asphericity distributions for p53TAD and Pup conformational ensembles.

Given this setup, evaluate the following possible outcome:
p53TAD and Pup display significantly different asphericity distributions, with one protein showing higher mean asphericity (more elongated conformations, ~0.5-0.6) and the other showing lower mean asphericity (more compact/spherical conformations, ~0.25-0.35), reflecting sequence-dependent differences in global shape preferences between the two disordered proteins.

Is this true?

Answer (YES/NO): NO